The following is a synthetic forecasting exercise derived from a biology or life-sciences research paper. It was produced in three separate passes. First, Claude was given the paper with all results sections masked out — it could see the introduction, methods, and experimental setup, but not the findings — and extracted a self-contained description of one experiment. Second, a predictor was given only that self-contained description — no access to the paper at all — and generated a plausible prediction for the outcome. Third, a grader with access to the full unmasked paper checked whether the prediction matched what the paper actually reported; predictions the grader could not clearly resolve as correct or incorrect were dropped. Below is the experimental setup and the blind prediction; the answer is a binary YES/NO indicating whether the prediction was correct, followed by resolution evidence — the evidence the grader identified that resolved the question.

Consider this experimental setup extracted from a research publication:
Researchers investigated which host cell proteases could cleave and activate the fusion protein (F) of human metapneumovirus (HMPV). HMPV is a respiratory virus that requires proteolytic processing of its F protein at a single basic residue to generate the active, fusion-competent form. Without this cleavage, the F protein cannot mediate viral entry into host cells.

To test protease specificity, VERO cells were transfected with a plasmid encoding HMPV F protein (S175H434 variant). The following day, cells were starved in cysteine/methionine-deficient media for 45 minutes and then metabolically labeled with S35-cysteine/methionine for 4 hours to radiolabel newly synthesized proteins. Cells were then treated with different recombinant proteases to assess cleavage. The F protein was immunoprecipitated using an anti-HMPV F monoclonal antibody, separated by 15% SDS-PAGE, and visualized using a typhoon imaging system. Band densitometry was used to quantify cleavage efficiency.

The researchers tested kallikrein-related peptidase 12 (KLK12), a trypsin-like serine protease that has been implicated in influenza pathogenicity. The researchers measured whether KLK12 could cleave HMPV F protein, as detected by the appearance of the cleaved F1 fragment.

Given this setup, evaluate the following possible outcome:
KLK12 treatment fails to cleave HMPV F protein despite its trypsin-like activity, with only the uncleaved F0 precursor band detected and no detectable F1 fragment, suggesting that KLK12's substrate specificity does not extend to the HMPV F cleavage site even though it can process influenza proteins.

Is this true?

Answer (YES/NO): YES